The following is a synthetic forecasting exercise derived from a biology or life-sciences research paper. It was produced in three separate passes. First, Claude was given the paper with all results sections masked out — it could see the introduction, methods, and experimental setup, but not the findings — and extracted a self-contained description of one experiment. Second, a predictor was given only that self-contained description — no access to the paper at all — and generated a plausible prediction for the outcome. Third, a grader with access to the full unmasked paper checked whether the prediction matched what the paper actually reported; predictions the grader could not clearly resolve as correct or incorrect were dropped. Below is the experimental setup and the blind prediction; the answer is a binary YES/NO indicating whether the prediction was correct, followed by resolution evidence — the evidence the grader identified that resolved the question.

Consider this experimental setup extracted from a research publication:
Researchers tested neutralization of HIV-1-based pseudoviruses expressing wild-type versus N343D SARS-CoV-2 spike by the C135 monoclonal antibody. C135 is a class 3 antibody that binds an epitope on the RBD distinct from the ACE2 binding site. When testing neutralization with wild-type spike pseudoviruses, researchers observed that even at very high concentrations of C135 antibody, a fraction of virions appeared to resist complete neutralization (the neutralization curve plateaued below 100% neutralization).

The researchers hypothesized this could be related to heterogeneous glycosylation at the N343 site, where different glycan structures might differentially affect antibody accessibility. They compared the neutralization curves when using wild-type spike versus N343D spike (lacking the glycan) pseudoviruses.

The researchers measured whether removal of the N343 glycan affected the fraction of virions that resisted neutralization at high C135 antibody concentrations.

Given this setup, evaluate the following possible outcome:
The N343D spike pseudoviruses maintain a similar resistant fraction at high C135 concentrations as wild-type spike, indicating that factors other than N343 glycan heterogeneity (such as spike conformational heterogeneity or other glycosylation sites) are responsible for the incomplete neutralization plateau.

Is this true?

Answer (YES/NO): NO